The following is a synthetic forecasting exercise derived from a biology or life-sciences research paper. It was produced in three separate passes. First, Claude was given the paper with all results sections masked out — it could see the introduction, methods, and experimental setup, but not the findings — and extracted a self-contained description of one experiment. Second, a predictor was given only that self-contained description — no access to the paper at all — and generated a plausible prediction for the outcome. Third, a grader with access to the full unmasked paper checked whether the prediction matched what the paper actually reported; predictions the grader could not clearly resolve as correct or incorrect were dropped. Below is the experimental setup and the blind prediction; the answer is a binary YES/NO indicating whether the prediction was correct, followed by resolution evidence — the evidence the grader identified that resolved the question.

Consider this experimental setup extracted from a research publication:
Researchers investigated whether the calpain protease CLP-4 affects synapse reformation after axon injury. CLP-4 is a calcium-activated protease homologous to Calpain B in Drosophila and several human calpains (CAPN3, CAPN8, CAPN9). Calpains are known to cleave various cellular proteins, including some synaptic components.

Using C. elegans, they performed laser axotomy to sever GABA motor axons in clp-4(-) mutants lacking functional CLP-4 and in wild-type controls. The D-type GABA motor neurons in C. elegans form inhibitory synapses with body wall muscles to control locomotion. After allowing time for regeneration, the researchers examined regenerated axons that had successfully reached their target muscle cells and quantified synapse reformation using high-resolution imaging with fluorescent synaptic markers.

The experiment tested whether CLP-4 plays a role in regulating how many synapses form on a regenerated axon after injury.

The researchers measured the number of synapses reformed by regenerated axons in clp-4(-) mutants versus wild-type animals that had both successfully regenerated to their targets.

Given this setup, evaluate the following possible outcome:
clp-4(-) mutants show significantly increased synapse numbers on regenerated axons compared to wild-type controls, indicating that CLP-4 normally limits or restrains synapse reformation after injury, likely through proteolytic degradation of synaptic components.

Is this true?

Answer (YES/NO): YES